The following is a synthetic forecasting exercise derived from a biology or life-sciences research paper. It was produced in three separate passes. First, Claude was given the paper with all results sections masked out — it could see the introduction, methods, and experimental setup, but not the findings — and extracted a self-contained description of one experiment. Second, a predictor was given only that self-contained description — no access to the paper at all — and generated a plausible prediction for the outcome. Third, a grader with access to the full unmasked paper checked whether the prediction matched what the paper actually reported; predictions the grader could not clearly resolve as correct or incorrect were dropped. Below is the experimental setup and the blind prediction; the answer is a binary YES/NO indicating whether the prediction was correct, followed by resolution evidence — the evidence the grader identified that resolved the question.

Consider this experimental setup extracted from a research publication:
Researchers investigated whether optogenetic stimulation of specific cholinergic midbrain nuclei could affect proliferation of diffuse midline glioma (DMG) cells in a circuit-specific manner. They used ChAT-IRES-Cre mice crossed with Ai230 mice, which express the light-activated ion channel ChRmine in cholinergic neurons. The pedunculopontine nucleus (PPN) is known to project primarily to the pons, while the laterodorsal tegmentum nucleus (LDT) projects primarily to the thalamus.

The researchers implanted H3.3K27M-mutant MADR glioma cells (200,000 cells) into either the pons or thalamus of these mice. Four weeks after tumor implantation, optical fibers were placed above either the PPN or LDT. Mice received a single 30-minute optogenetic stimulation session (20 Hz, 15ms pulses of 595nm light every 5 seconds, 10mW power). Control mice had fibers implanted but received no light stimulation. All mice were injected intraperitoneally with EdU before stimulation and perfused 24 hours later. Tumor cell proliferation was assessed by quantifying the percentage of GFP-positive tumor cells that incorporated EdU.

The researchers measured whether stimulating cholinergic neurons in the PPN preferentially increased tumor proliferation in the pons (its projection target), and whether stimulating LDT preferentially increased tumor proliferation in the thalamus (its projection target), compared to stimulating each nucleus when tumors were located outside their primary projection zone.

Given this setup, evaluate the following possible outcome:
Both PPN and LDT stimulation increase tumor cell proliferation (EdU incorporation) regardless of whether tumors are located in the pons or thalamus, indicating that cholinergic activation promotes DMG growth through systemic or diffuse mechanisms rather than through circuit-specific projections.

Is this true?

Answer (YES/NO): NO